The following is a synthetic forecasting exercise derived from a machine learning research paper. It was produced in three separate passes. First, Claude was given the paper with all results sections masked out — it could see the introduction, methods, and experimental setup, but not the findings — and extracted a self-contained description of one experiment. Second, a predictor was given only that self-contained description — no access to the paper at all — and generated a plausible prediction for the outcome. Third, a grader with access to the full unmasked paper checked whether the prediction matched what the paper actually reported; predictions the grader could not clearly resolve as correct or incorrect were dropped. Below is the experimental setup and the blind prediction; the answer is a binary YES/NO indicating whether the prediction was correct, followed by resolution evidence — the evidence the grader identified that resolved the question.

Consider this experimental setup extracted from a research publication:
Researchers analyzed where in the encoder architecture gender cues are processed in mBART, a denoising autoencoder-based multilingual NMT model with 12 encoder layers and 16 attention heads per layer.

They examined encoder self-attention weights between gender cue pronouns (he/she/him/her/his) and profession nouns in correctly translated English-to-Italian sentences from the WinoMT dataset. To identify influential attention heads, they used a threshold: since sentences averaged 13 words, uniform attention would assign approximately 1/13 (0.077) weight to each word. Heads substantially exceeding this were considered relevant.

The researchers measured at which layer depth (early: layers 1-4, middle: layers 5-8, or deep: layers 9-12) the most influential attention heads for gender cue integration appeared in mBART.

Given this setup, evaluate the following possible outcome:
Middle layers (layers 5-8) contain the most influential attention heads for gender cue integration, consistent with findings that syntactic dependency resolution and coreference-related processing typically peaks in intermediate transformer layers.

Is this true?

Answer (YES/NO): NO